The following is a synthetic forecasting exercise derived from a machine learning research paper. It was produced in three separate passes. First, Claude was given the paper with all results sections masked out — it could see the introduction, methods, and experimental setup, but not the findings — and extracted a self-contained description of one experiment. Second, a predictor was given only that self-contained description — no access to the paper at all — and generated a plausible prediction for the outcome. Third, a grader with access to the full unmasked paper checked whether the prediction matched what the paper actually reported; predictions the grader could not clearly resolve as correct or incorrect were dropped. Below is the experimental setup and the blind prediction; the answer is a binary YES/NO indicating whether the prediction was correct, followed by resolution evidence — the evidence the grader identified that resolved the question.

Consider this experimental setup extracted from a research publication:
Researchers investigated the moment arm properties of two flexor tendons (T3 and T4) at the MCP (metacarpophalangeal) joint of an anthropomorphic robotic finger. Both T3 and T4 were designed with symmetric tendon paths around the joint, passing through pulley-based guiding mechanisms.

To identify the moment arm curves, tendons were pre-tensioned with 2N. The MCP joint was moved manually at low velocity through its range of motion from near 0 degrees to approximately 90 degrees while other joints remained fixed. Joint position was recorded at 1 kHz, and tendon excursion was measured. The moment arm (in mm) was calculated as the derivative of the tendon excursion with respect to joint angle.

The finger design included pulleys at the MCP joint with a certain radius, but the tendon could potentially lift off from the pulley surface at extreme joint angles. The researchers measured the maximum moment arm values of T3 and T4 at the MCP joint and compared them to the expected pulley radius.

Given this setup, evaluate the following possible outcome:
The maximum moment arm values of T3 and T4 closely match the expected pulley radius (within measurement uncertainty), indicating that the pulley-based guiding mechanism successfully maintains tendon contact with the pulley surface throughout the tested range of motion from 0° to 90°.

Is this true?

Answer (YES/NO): NO